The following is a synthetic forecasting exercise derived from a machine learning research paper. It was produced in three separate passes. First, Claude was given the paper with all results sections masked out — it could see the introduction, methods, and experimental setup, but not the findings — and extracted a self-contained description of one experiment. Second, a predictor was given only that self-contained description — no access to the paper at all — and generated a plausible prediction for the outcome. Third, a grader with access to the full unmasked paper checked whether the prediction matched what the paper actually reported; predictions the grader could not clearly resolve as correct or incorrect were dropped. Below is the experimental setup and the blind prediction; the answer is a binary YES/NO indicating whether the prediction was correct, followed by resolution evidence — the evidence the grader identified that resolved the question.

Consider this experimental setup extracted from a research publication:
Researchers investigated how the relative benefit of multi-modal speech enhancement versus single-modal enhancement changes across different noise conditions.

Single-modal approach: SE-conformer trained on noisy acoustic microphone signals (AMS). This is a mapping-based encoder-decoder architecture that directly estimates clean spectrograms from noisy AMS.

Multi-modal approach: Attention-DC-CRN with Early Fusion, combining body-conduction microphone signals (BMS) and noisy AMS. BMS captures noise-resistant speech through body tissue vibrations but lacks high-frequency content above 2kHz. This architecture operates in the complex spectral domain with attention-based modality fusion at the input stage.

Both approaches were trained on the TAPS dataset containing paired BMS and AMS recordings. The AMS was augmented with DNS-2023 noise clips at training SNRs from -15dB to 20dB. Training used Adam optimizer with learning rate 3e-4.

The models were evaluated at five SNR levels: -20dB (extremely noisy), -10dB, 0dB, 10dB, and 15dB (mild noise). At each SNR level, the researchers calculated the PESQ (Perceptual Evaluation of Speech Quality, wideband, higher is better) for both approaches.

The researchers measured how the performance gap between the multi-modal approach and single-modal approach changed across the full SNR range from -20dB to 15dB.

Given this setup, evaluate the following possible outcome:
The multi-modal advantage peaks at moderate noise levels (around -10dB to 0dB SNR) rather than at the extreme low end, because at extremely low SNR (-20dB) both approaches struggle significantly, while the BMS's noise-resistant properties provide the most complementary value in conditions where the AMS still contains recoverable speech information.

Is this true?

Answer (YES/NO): YES